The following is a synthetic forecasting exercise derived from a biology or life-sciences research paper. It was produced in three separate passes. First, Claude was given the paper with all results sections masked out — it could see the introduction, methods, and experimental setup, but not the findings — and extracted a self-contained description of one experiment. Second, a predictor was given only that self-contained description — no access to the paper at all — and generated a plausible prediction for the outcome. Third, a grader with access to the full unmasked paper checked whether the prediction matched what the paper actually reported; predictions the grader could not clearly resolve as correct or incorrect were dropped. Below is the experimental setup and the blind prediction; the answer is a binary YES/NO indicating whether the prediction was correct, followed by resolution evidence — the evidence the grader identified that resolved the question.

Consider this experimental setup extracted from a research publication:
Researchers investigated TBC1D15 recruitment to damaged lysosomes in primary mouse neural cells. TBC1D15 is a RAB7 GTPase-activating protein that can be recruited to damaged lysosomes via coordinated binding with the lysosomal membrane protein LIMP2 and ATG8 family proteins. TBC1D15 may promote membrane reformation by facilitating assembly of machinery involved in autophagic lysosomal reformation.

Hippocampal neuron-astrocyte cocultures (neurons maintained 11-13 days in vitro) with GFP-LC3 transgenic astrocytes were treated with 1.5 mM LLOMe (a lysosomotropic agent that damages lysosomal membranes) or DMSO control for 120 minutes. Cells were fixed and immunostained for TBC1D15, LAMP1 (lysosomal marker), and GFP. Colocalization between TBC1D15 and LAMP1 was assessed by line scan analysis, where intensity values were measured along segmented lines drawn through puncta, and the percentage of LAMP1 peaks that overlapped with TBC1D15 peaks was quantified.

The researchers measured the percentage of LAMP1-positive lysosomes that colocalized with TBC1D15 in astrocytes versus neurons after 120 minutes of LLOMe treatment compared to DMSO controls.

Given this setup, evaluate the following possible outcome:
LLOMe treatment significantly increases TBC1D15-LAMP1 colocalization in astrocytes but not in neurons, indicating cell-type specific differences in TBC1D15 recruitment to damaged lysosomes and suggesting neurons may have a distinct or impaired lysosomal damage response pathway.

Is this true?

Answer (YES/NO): YES